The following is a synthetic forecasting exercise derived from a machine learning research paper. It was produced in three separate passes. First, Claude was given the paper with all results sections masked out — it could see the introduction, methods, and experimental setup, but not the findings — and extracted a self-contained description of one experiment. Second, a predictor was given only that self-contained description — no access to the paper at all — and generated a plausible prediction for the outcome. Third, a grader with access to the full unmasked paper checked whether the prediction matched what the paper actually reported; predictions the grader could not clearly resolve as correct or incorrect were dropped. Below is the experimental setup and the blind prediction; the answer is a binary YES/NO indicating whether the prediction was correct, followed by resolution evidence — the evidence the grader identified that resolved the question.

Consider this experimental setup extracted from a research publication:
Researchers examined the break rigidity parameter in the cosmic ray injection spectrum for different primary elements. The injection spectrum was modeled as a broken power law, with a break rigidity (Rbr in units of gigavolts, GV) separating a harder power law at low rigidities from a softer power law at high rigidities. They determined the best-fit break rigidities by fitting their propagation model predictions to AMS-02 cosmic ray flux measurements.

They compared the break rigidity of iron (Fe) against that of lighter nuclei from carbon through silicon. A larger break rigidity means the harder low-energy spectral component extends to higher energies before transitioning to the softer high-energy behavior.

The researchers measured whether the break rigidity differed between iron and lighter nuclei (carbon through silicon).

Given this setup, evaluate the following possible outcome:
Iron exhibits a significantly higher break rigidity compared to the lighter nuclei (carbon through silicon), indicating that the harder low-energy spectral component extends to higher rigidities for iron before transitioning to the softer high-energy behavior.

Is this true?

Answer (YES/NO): YES